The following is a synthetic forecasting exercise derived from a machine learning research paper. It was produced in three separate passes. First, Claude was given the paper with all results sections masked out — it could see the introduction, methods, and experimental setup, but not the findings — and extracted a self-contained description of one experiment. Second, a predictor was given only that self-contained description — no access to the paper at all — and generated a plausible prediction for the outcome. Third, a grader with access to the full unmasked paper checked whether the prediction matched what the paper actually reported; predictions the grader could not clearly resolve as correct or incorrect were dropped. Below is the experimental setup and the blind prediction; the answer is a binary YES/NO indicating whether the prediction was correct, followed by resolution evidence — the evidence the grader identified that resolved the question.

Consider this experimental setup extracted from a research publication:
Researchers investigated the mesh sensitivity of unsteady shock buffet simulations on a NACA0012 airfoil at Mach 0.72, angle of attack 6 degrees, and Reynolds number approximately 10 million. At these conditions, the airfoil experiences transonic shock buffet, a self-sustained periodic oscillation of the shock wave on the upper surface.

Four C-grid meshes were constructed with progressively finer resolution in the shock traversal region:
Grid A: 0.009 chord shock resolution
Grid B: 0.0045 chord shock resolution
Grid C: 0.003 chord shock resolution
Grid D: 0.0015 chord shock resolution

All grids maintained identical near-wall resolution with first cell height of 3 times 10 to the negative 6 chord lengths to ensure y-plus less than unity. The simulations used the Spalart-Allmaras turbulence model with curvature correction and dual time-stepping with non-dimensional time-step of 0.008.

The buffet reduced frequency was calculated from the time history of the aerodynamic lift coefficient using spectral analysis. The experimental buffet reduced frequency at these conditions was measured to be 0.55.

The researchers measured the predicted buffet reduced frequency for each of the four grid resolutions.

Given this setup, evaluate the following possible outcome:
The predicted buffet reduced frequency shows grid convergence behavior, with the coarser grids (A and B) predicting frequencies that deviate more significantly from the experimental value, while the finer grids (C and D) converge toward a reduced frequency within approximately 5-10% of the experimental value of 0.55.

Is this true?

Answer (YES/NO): YES